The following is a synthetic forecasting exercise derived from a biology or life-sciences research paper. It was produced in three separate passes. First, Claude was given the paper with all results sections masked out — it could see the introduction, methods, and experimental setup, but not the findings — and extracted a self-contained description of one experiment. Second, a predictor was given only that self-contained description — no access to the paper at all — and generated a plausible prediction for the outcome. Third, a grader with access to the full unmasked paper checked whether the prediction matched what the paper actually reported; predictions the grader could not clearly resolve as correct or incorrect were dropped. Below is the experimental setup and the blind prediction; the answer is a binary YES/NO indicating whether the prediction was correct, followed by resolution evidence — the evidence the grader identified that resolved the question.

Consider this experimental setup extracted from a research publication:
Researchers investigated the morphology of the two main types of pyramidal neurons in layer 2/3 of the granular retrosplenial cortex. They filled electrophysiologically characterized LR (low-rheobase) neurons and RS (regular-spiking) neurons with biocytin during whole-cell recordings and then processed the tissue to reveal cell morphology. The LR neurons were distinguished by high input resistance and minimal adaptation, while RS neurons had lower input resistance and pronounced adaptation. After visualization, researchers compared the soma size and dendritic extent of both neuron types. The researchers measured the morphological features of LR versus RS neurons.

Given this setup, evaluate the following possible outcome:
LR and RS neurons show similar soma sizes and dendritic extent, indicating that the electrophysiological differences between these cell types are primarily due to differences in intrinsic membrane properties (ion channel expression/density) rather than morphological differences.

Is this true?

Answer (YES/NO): NO